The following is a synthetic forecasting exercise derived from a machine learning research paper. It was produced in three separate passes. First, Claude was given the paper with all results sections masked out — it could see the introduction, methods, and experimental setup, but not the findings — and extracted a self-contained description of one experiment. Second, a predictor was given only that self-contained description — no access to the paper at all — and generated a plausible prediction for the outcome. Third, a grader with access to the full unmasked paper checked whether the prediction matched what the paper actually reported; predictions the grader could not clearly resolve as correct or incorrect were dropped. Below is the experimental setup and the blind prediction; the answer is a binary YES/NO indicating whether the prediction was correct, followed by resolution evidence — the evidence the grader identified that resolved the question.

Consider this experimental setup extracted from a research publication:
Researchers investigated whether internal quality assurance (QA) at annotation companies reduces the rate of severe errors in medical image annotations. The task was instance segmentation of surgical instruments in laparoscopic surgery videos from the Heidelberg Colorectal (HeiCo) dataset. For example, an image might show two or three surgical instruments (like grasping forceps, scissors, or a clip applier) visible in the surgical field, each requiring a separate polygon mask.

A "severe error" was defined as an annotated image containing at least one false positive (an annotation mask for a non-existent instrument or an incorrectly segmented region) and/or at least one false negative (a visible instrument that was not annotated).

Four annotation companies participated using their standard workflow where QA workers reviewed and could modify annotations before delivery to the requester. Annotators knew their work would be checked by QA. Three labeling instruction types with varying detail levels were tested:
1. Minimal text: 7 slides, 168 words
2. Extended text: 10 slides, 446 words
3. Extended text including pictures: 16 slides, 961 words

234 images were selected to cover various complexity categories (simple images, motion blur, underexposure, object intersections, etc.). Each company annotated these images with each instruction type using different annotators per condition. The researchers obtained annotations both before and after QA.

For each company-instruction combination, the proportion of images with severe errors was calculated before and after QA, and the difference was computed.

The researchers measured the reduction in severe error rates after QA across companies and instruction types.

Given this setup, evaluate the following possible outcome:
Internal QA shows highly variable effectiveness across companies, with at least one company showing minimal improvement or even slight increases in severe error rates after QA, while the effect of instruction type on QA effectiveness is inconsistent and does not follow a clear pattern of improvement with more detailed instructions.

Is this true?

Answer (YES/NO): YES